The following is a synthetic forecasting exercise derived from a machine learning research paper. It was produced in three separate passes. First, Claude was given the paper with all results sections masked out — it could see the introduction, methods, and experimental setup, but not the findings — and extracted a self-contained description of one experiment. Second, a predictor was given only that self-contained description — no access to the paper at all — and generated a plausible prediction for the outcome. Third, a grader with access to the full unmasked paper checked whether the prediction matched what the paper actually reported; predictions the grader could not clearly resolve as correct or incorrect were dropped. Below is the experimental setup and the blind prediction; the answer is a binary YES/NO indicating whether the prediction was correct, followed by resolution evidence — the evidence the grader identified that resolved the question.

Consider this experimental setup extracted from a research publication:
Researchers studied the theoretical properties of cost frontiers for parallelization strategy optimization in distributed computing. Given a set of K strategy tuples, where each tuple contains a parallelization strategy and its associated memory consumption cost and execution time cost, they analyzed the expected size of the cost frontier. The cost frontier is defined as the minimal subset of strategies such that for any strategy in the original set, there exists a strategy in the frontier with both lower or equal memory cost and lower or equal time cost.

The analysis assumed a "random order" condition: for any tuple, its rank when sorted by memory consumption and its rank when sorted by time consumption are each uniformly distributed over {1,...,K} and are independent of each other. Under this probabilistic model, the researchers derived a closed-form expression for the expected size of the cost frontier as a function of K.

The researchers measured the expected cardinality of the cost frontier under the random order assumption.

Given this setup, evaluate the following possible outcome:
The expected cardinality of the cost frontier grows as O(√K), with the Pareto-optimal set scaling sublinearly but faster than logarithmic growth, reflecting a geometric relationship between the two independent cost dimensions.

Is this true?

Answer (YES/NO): NO